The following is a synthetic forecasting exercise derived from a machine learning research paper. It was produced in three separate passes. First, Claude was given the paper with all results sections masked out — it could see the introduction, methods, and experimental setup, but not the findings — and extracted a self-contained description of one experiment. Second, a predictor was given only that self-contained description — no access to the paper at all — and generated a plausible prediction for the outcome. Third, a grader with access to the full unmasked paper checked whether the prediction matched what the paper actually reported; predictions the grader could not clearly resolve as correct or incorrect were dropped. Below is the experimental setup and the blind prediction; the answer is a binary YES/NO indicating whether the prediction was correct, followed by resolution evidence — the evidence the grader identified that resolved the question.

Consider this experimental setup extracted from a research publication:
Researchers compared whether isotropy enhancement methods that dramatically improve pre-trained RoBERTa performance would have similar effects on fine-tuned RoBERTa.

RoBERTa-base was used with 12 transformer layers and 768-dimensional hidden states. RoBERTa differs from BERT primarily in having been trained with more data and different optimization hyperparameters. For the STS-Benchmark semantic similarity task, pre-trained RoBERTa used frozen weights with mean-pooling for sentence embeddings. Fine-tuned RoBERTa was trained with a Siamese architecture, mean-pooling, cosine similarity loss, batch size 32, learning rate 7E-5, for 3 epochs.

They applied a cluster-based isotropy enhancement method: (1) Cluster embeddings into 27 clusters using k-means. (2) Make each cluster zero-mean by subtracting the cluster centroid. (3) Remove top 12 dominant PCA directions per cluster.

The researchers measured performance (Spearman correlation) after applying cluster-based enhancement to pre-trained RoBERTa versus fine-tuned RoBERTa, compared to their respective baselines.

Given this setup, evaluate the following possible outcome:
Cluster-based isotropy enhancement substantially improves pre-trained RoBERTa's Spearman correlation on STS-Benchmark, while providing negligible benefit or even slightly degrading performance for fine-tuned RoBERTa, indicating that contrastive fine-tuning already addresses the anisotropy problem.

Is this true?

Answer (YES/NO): NO